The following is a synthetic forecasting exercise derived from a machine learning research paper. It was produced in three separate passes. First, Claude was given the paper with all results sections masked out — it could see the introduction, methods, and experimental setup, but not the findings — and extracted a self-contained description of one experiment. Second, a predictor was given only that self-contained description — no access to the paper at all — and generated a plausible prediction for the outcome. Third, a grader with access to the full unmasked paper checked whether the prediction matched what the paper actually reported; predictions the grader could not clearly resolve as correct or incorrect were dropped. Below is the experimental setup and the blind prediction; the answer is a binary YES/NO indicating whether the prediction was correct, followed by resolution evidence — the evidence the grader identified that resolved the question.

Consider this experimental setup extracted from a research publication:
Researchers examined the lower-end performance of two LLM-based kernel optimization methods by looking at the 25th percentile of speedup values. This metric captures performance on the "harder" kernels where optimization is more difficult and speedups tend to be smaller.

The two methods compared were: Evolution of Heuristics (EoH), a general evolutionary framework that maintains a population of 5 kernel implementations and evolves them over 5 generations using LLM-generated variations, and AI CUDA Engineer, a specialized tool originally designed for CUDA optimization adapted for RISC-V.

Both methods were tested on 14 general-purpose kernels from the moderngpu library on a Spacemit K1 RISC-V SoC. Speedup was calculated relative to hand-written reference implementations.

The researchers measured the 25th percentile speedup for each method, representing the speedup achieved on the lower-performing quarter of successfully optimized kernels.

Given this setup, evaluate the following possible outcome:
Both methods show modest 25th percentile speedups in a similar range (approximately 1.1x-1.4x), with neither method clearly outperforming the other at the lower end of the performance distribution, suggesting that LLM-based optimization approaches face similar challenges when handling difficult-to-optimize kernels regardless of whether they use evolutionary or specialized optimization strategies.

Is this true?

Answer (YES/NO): NO